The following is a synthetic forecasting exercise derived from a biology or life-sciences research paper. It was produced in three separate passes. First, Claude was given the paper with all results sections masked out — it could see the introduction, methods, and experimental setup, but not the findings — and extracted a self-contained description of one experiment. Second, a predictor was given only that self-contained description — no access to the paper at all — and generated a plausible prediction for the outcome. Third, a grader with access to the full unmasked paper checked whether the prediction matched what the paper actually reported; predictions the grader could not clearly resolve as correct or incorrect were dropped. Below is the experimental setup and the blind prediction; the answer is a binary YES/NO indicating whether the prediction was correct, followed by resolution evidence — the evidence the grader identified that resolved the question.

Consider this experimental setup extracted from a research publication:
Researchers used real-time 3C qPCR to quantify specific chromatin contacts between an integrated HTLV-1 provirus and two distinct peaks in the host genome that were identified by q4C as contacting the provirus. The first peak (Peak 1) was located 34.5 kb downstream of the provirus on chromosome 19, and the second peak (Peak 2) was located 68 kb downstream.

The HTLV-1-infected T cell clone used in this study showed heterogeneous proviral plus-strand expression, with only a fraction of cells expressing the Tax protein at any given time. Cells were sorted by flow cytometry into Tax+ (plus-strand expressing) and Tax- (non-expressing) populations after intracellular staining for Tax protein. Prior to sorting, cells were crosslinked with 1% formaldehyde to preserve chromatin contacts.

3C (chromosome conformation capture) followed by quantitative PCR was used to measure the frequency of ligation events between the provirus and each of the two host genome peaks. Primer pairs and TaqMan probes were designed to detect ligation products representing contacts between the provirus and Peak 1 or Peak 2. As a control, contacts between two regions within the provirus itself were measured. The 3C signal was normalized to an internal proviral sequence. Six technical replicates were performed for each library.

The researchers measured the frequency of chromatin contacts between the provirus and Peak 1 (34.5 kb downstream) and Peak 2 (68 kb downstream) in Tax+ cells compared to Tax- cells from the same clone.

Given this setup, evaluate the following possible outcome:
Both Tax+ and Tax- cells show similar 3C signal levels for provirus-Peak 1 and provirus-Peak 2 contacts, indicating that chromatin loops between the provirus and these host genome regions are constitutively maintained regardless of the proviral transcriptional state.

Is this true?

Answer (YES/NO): NO